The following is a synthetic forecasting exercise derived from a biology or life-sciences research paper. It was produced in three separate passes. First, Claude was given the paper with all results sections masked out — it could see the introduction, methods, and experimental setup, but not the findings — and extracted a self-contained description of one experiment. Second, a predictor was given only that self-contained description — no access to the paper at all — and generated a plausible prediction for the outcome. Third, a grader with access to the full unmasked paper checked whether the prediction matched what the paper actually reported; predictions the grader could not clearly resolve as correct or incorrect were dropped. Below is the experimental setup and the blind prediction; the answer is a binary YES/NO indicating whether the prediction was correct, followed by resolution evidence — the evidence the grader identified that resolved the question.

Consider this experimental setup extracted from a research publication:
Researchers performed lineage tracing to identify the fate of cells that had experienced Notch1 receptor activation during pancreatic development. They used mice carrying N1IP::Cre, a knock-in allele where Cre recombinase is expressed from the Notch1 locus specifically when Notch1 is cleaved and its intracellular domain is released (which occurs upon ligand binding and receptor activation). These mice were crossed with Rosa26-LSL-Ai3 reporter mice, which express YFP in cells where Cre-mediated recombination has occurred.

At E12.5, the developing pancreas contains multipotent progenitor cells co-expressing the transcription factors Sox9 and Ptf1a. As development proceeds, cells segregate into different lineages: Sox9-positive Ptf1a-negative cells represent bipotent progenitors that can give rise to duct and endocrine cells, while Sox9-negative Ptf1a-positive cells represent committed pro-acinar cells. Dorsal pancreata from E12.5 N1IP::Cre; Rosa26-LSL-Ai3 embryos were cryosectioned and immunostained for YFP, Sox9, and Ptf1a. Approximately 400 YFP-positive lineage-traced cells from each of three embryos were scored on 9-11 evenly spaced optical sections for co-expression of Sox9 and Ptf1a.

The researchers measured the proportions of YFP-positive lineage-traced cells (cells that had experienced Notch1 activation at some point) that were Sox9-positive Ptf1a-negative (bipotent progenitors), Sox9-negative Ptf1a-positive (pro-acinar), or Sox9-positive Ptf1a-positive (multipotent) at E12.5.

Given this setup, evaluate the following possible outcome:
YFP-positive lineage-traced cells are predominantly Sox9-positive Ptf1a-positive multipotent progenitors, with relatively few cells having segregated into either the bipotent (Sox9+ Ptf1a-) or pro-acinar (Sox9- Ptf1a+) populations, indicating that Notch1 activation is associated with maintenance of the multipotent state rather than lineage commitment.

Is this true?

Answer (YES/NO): NO